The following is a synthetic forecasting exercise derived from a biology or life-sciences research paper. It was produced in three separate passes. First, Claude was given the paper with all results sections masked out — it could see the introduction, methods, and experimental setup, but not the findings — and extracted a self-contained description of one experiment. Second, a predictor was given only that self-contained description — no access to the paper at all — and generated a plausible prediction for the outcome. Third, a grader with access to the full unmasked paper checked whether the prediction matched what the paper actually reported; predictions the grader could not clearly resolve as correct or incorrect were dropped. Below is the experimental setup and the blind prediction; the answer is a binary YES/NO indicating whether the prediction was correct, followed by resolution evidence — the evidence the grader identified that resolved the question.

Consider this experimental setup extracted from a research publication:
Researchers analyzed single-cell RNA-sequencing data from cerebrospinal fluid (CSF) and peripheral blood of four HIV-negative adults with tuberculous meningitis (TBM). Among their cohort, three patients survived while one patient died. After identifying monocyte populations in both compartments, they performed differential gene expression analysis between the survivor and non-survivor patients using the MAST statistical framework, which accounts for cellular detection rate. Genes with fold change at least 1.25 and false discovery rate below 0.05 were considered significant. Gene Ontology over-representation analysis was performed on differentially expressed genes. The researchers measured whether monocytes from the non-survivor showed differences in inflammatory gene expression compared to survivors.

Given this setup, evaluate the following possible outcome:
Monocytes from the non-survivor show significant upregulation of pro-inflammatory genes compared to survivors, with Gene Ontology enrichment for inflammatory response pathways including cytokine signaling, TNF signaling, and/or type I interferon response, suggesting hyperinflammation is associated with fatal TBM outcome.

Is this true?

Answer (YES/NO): YES